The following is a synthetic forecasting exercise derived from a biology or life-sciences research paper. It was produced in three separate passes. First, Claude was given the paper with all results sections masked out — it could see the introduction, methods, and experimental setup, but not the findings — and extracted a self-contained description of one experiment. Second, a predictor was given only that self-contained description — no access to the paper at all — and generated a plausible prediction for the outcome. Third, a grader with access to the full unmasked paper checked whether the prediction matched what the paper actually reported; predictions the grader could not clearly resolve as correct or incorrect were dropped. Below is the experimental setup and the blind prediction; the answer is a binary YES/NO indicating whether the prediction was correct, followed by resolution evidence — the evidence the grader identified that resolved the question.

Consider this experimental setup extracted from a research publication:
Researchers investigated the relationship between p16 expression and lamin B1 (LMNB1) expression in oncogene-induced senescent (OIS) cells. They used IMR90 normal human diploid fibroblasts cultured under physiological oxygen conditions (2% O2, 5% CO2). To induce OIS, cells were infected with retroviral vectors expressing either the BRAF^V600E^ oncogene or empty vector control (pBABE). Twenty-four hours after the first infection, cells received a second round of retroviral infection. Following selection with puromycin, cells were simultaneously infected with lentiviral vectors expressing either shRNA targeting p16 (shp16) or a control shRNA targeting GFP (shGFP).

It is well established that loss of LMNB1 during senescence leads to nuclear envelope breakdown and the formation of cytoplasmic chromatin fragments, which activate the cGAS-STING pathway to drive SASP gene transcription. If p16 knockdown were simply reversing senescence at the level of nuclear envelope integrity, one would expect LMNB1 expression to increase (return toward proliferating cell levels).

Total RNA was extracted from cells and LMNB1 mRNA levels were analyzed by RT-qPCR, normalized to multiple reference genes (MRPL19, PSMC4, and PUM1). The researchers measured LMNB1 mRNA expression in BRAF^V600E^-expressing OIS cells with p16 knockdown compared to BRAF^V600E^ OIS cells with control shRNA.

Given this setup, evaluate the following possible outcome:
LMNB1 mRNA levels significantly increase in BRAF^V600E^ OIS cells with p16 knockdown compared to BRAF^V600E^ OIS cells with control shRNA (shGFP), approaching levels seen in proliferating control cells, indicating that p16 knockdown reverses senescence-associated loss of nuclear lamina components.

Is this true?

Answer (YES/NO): NO